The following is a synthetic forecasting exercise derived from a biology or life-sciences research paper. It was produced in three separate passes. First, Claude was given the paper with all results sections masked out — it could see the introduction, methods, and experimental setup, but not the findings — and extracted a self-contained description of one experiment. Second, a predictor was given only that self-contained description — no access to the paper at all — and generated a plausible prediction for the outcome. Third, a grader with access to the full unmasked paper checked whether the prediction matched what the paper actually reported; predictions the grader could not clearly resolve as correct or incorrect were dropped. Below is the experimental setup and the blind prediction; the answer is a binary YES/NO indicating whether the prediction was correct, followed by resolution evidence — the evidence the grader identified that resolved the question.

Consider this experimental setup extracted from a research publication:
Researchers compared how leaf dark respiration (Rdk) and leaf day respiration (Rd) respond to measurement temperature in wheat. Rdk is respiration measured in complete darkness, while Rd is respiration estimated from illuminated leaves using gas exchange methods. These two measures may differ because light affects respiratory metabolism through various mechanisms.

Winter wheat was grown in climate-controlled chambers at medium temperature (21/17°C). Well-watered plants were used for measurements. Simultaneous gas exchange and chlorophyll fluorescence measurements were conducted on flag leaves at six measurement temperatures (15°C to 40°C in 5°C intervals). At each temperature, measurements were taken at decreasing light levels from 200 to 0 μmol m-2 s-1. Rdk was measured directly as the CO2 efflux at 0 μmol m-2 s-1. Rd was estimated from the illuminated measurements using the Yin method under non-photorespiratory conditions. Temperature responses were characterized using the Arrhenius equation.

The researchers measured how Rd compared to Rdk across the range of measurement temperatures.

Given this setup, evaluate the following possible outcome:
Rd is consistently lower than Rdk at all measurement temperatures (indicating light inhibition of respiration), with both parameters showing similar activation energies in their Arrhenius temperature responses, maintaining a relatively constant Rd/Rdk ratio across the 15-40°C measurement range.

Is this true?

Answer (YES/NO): NO